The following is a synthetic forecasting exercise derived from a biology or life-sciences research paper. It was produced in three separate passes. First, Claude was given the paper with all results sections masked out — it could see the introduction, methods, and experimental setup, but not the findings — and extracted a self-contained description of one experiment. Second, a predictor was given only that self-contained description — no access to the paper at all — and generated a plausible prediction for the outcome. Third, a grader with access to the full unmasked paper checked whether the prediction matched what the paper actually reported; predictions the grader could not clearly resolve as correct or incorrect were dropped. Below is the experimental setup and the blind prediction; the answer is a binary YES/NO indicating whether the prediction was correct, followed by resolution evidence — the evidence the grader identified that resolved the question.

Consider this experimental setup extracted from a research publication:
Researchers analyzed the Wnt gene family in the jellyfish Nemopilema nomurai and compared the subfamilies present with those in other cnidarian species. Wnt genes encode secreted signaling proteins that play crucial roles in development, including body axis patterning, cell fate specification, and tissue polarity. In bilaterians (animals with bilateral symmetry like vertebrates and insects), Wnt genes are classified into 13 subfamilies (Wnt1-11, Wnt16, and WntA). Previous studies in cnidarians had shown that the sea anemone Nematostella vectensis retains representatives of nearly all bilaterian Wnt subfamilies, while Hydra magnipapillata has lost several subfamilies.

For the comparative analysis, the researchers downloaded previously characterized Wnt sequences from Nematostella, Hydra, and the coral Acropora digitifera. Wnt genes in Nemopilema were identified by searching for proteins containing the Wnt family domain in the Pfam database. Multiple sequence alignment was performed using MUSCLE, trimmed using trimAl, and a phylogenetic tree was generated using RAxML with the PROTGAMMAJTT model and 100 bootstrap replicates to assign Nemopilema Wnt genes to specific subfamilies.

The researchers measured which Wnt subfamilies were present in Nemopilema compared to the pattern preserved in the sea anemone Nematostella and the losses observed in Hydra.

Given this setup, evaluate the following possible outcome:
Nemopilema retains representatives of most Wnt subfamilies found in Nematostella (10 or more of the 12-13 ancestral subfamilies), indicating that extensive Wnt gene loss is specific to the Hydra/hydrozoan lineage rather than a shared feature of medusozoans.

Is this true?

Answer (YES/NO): NO